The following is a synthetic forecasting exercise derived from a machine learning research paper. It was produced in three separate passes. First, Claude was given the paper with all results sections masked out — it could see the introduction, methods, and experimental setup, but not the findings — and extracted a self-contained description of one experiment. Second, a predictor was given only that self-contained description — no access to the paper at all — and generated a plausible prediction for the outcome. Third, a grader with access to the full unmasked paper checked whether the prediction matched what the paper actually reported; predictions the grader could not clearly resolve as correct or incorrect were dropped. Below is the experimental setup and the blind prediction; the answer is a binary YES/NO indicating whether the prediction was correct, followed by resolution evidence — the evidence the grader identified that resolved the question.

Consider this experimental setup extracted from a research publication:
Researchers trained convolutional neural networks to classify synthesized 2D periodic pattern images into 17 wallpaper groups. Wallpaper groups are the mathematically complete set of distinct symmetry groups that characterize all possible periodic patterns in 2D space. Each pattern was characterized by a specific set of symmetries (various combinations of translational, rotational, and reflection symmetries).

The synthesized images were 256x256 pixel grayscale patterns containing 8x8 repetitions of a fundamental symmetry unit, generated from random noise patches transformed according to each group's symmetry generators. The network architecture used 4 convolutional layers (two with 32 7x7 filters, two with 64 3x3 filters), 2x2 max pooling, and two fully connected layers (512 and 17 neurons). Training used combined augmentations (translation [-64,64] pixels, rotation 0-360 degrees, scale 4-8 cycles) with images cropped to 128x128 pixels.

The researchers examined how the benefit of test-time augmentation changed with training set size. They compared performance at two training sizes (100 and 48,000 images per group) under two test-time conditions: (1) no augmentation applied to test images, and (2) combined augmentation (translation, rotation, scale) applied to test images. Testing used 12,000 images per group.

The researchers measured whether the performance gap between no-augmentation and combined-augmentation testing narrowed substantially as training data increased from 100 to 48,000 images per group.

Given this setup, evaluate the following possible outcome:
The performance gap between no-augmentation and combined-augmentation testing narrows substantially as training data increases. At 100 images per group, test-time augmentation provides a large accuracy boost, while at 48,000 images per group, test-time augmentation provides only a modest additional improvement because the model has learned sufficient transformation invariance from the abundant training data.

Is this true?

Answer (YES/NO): NO